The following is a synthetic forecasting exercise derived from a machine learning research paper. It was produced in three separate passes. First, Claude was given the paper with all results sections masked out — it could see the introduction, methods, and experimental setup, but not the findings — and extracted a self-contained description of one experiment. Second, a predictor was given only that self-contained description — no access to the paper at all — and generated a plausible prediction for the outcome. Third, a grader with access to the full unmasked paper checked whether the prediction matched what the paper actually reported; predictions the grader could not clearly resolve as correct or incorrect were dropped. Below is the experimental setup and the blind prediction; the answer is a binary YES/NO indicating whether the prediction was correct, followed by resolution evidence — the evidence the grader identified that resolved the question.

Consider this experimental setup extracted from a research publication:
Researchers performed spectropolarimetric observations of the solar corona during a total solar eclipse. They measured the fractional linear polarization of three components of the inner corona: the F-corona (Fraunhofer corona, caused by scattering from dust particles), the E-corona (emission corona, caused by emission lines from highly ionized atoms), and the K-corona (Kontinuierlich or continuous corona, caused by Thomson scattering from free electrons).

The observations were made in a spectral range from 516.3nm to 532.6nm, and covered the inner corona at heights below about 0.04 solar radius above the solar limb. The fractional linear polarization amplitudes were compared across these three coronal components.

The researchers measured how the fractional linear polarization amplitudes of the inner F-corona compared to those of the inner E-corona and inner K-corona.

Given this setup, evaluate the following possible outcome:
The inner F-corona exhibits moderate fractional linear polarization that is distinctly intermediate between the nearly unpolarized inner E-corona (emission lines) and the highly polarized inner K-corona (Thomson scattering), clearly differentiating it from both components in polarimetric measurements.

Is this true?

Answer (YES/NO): NO